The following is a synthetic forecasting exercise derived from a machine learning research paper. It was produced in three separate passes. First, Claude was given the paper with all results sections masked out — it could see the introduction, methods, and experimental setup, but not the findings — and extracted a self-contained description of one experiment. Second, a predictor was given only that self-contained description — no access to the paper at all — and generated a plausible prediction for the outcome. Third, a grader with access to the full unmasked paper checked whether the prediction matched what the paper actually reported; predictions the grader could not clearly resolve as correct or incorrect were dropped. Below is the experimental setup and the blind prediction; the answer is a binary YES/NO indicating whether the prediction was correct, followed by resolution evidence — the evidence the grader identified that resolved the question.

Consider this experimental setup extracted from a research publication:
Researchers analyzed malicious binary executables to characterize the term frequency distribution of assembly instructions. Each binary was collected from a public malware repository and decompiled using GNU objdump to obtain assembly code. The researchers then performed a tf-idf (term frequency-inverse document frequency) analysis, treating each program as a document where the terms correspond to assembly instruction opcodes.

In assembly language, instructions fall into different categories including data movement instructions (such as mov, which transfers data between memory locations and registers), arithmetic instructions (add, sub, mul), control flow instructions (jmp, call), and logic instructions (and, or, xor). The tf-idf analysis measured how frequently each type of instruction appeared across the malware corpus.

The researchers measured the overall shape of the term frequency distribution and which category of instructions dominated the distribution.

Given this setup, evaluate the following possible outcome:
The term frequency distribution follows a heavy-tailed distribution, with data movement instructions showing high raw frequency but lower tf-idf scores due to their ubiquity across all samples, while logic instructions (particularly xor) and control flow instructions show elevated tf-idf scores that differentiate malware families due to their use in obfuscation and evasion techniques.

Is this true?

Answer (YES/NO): NO